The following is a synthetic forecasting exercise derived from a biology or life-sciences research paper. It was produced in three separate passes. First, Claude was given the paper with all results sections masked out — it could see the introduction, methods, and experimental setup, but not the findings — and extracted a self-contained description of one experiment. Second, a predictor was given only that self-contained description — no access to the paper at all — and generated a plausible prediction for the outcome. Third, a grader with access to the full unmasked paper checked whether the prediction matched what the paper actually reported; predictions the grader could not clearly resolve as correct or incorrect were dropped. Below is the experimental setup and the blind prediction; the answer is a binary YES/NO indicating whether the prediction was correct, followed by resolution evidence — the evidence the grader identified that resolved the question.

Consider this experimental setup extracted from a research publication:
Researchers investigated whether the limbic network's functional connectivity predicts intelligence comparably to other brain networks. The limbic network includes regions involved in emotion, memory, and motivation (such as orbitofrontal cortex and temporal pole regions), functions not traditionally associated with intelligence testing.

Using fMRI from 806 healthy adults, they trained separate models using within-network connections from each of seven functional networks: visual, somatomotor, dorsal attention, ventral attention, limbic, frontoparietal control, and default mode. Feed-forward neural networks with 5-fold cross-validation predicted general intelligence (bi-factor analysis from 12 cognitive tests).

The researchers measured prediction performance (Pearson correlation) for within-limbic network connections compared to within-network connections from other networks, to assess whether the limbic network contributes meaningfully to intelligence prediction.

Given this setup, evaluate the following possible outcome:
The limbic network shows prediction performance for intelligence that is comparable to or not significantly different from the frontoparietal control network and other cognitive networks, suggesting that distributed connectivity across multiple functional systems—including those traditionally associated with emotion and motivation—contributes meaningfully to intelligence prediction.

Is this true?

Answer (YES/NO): NO